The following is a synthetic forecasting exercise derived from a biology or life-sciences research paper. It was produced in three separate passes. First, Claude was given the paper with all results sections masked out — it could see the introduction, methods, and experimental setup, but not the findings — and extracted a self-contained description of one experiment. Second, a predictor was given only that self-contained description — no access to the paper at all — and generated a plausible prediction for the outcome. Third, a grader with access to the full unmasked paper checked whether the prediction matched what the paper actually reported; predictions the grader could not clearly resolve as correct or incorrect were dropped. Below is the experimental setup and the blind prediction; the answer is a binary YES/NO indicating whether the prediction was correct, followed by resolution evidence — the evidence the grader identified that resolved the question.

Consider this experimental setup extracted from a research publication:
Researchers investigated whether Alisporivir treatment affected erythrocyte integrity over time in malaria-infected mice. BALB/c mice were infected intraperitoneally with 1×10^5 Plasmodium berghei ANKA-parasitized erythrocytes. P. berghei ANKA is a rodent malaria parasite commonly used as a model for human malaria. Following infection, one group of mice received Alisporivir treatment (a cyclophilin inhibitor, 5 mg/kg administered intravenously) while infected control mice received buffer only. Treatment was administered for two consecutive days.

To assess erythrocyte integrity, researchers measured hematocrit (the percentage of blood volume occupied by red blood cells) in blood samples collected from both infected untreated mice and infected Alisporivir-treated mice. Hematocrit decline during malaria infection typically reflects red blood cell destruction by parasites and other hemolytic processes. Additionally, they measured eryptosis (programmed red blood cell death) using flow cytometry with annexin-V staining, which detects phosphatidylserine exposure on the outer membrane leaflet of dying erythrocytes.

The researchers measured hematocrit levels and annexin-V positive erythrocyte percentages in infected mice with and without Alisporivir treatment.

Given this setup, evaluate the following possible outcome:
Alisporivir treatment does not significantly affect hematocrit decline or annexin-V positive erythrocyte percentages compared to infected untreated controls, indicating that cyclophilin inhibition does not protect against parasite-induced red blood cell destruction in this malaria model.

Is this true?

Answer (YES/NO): NO